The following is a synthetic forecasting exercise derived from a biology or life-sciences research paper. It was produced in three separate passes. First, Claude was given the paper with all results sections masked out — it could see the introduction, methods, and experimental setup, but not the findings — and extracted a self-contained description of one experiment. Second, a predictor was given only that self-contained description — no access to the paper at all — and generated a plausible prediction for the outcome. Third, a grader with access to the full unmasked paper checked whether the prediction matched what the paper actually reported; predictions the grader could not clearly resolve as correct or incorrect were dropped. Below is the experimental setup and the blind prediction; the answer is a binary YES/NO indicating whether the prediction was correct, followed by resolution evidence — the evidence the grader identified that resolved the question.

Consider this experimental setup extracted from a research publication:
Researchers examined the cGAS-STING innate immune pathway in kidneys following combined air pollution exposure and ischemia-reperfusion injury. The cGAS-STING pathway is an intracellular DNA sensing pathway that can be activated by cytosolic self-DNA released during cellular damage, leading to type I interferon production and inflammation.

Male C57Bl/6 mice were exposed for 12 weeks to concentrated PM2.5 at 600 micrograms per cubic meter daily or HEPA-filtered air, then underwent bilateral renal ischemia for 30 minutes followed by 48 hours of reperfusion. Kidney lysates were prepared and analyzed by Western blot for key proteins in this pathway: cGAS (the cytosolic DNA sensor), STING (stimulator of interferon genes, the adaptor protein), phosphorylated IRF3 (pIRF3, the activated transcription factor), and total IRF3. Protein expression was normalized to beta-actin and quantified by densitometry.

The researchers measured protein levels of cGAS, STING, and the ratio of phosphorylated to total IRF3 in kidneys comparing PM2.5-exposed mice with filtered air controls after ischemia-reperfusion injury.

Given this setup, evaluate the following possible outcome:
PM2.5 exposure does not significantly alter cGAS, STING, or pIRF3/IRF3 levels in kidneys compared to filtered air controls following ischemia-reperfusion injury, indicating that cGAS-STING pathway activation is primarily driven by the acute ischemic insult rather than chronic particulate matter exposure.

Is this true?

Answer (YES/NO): NO